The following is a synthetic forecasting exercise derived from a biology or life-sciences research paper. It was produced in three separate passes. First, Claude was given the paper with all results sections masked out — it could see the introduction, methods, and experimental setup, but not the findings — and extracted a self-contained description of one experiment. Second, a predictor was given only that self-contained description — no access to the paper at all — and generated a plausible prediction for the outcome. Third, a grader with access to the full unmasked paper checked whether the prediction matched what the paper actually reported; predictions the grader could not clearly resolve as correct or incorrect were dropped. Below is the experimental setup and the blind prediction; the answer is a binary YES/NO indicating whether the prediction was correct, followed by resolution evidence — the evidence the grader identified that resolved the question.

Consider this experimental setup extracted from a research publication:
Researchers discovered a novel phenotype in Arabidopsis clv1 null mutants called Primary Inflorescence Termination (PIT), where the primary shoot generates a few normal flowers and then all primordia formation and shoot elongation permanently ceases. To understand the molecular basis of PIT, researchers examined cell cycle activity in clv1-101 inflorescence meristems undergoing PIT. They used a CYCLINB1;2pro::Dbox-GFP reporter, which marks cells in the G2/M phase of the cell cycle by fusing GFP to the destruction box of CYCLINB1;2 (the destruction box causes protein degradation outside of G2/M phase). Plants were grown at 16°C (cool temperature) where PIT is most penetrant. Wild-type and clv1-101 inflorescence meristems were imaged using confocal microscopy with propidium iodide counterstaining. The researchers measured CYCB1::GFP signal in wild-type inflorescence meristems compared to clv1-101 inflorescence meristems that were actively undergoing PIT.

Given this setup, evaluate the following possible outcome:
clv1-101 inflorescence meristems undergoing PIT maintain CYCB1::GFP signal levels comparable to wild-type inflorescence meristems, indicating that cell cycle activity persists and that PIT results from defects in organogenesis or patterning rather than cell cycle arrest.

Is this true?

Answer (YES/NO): NO